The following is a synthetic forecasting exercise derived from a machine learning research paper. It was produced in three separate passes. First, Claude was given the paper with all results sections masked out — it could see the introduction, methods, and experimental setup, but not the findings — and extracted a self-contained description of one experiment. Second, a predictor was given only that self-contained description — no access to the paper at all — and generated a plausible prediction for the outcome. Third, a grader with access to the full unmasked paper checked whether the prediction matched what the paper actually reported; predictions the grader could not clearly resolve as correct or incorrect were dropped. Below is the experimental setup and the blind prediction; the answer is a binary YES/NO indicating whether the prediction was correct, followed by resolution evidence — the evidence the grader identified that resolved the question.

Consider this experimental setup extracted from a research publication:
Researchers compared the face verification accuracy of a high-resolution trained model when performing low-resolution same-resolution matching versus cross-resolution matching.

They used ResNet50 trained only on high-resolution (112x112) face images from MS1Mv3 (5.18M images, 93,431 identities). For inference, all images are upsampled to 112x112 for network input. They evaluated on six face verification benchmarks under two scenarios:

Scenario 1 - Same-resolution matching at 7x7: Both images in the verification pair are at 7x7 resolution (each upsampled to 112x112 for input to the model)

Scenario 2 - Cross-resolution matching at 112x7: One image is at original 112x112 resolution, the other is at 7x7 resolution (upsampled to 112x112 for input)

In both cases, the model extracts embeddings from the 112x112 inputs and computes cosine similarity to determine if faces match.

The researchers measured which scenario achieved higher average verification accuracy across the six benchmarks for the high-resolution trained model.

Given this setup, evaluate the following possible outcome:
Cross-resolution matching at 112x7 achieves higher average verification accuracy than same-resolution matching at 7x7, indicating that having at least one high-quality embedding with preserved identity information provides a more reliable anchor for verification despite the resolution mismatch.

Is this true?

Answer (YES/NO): NO